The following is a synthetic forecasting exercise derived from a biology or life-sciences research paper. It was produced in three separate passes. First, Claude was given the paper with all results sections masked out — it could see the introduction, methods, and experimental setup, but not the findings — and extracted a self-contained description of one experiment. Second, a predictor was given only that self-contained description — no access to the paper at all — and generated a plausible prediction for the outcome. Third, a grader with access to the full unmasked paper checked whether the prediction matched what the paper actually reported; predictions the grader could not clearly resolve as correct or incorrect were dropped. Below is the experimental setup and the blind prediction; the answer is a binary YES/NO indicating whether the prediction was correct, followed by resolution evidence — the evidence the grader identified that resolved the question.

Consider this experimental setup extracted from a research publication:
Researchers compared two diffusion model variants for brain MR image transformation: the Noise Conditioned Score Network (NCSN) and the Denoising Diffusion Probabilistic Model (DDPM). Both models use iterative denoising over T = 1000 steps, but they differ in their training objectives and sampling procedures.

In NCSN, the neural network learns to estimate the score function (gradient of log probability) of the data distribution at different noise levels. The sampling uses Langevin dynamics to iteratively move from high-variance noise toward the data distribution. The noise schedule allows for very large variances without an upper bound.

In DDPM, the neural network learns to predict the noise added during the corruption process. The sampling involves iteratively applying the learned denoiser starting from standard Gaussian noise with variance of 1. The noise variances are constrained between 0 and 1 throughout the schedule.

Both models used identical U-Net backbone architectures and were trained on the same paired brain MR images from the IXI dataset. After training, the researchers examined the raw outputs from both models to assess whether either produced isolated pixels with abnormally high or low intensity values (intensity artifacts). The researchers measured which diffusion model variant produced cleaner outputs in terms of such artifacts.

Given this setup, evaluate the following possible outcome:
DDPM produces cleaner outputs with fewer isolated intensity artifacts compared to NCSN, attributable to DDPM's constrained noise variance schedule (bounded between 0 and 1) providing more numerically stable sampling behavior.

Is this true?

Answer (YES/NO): NO